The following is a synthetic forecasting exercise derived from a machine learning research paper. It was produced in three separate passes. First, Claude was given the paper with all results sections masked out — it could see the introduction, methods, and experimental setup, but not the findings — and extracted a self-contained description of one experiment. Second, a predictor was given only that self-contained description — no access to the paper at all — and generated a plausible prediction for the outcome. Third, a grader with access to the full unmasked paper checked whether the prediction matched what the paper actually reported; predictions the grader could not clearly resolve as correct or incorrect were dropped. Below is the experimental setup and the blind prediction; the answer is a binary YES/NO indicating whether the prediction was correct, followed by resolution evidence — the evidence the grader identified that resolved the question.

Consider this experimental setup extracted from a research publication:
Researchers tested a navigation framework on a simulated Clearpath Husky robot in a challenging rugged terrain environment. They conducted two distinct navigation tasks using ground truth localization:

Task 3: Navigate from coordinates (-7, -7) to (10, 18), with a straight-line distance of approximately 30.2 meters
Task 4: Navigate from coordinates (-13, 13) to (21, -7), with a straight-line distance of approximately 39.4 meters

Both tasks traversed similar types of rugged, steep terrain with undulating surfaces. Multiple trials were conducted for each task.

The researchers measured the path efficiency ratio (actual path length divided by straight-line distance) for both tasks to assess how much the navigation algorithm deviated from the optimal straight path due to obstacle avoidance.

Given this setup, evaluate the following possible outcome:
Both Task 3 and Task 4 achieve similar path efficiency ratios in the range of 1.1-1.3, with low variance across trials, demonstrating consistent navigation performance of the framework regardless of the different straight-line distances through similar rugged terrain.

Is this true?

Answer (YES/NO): NO